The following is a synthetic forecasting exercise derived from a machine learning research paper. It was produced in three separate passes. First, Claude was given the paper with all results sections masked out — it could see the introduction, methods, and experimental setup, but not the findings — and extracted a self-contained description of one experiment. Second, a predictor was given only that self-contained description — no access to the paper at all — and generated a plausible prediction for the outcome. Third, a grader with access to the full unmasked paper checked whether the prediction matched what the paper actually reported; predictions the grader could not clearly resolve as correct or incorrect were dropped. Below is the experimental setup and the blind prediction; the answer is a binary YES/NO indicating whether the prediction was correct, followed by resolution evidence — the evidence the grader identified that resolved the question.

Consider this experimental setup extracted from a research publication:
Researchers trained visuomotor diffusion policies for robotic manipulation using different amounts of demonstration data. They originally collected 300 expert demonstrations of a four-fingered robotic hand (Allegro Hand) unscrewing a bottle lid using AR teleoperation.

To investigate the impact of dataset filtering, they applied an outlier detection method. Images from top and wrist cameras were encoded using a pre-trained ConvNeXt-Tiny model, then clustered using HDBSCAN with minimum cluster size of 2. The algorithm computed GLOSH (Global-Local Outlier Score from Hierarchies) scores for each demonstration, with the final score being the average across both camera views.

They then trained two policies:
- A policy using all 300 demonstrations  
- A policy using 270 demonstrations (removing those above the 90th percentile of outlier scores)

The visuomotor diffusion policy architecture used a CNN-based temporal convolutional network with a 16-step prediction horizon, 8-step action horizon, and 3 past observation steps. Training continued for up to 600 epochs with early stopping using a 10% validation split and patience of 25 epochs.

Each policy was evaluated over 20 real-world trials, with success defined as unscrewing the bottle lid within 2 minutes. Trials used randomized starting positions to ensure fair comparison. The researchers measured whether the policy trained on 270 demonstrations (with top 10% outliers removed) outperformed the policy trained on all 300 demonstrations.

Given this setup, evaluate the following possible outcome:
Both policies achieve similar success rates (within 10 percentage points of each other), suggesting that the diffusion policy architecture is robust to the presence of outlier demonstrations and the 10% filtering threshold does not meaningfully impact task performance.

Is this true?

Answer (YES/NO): YES